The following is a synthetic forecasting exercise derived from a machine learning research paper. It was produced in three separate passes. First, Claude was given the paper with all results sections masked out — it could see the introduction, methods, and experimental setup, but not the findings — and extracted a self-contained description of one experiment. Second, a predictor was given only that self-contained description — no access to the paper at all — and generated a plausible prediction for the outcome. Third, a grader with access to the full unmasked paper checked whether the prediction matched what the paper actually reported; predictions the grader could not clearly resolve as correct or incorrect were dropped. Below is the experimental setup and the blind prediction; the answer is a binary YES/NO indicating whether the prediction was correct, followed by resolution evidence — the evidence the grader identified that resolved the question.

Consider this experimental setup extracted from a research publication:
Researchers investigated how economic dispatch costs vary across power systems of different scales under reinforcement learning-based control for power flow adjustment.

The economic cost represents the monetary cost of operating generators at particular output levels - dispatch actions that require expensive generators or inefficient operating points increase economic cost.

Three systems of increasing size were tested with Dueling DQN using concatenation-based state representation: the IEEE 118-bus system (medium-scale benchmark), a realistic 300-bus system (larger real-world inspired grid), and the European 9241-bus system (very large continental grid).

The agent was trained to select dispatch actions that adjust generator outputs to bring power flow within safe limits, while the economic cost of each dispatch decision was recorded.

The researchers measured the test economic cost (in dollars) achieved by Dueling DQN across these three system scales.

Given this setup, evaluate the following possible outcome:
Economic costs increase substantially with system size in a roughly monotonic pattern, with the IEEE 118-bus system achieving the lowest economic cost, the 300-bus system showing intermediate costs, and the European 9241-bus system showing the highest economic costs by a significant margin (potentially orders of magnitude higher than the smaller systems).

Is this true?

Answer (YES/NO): NO